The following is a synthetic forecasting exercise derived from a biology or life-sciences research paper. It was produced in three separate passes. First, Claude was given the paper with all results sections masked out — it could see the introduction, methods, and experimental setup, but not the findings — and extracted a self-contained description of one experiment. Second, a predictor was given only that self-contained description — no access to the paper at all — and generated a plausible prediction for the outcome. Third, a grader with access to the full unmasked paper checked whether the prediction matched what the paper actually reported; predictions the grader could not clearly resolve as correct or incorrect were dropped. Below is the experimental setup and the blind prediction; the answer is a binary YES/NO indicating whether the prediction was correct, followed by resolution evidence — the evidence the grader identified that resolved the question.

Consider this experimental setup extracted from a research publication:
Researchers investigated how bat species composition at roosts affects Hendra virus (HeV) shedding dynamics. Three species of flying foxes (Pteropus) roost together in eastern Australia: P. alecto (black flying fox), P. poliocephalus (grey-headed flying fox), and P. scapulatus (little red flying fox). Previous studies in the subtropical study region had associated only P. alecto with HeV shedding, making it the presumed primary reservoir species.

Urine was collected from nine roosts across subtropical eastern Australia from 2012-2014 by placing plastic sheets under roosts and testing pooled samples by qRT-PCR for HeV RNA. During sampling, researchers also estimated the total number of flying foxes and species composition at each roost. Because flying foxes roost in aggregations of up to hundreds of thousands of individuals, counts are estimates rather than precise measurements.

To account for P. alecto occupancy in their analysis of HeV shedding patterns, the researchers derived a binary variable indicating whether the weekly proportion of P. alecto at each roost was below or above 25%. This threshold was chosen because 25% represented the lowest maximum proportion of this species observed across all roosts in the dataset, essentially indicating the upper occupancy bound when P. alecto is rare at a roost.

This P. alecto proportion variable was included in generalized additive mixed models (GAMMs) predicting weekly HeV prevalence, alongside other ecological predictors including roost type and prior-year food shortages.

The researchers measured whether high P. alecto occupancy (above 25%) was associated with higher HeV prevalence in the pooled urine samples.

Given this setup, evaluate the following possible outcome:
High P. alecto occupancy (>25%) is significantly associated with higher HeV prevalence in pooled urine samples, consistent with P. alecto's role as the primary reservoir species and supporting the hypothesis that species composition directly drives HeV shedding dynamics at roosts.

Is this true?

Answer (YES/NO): YES